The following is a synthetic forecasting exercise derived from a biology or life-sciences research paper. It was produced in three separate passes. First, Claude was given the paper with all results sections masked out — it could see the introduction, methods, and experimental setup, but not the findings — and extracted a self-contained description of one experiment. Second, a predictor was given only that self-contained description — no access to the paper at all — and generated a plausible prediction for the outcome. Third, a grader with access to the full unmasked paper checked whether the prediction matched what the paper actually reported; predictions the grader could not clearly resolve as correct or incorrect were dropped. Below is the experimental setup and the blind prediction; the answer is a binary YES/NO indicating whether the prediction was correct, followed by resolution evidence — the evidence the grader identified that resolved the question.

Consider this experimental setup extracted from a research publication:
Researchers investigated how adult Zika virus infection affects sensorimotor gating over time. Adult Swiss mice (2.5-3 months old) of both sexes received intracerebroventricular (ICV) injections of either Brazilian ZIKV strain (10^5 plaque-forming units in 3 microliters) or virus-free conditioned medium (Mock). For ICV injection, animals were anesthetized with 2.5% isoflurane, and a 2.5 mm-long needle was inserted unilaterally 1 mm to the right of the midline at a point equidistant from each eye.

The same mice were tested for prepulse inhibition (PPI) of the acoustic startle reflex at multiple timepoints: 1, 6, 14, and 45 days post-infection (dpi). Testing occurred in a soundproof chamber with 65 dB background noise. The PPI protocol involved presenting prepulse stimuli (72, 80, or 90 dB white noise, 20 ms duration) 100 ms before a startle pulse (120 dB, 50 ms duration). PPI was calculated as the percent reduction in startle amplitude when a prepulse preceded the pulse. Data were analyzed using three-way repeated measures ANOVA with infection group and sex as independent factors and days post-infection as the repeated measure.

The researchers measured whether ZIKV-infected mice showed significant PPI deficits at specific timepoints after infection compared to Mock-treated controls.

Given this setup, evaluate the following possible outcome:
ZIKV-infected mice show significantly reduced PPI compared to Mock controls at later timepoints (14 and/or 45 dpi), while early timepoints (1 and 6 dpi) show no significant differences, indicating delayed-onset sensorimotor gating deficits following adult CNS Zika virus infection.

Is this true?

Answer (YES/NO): NO